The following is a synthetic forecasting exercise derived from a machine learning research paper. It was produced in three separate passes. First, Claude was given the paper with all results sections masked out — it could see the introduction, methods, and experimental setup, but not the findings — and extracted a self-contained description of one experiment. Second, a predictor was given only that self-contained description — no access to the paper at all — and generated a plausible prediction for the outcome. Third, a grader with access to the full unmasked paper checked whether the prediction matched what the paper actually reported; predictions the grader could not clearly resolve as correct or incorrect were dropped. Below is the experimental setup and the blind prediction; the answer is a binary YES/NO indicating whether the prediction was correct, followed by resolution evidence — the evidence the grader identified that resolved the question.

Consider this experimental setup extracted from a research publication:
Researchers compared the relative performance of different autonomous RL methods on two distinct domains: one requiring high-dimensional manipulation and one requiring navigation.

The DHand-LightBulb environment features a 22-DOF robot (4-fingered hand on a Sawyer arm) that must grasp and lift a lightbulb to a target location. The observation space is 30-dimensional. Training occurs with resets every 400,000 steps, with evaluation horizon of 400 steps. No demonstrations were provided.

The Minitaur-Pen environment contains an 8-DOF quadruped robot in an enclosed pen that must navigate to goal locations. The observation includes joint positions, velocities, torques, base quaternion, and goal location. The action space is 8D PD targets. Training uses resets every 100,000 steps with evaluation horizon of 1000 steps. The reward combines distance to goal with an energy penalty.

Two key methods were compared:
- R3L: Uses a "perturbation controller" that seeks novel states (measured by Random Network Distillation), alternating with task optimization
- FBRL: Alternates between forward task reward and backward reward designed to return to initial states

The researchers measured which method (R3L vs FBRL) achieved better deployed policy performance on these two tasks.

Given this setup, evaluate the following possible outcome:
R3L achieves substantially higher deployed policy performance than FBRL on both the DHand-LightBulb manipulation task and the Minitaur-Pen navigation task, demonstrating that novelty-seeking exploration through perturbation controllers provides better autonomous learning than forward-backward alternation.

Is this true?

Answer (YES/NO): YES